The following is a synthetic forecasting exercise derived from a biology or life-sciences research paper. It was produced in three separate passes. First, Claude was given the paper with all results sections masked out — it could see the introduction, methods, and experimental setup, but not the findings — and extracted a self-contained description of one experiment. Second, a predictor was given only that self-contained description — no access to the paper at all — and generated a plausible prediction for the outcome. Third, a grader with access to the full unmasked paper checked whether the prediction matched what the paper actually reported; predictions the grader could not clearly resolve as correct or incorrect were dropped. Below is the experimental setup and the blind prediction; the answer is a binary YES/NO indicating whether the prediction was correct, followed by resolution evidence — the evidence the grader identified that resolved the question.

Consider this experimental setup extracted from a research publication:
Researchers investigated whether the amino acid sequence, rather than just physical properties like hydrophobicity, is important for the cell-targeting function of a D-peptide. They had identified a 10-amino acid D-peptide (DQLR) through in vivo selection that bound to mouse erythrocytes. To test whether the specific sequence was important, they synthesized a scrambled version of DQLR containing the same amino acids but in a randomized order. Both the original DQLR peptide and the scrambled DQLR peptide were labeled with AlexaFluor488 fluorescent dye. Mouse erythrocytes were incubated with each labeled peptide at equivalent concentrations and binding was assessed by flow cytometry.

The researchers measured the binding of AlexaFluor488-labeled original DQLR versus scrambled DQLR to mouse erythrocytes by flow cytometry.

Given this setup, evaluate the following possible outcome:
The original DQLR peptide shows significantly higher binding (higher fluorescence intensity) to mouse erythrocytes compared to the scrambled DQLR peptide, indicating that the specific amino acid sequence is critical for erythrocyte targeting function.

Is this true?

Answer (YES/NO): YES